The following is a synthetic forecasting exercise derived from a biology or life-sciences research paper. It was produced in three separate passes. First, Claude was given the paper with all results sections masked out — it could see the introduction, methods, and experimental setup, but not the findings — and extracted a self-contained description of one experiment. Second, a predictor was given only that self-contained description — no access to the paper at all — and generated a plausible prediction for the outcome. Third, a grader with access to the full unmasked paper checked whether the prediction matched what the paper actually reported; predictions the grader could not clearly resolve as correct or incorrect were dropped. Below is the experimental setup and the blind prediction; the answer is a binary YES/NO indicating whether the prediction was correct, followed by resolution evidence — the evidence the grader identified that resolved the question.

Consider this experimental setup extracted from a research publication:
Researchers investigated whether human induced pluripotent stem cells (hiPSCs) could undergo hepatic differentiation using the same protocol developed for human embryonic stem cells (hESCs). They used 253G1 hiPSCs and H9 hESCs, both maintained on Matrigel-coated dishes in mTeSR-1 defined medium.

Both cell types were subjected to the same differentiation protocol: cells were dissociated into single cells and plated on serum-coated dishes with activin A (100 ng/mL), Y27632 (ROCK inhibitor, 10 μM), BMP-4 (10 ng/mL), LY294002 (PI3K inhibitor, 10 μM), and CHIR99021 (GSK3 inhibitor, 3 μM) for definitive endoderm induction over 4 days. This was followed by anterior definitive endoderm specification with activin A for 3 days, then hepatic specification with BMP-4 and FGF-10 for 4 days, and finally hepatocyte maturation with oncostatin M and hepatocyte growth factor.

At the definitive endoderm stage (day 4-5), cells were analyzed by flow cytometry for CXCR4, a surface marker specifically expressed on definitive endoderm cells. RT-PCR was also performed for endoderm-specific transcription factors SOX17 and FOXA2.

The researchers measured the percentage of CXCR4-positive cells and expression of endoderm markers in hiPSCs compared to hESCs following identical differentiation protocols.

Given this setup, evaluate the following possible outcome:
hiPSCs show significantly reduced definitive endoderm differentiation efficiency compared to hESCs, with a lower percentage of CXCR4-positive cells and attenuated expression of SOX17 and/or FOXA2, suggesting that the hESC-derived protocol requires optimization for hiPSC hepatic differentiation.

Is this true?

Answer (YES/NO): NO